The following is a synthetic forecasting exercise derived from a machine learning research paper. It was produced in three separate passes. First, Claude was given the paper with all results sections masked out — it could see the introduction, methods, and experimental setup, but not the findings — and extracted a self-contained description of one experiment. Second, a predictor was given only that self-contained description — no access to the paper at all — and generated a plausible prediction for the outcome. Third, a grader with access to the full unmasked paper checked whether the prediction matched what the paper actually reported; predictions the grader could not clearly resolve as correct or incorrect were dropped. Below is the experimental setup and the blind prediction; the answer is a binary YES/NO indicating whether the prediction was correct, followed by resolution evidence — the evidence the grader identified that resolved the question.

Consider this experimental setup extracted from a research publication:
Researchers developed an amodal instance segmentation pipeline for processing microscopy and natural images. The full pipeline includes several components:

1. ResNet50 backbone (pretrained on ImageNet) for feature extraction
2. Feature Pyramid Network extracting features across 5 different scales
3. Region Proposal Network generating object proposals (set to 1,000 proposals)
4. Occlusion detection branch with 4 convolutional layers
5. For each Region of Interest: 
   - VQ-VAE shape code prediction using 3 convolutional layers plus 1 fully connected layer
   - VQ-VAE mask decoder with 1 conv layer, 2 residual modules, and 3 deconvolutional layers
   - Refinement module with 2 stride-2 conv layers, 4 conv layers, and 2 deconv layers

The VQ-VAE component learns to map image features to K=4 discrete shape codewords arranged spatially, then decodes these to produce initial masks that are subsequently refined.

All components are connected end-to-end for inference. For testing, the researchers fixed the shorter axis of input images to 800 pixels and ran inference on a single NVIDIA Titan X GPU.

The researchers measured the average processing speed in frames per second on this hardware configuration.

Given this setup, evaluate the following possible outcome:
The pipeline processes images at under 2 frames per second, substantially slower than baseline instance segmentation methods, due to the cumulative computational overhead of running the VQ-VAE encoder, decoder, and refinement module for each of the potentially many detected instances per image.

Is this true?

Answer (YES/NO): YES